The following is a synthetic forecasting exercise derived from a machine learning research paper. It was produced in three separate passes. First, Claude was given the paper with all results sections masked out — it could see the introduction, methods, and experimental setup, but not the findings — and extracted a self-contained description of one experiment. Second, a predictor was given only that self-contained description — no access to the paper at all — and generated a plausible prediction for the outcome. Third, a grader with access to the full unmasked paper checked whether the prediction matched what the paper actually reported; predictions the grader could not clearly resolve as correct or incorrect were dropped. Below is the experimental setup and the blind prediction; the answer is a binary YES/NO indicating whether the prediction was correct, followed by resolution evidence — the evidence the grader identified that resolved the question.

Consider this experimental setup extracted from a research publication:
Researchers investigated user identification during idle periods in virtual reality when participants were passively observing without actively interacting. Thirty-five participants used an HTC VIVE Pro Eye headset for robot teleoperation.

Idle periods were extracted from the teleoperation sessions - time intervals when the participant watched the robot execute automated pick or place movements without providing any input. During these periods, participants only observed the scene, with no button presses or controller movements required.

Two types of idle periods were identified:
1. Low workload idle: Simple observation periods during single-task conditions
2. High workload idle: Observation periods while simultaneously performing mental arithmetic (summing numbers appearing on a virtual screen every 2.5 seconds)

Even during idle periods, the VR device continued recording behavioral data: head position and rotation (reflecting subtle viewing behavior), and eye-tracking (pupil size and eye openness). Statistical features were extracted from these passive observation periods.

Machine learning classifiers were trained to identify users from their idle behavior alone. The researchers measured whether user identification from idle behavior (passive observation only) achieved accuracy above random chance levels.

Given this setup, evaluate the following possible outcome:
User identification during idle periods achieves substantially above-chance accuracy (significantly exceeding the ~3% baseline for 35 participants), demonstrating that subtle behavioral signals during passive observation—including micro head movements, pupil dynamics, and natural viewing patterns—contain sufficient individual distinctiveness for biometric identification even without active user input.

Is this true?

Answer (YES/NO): YES